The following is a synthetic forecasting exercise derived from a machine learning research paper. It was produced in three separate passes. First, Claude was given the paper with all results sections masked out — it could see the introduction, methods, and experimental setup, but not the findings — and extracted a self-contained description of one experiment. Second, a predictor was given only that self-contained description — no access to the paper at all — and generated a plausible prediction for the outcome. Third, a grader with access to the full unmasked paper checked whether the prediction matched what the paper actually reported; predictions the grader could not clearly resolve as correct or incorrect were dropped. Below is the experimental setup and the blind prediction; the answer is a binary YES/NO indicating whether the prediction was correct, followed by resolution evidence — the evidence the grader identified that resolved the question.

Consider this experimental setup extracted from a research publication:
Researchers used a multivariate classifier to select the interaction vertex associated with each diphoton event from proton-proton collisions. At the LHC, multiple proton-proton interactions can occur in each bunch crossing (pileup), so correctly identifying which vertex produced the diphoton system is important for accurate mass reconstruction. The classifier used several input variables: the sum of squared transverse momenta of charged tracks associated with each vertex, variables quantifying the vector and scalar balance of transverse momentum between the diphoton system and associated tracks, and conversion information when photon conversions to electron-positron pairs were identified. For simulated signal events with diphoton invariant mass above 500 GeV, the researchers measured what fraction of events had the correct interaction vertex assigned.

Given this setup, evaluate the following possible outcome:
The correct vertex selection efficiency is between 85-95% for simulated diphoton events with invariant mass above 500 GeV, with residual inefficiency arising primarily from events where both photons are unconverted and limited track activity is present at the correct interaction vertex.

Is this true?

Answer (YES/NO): YES